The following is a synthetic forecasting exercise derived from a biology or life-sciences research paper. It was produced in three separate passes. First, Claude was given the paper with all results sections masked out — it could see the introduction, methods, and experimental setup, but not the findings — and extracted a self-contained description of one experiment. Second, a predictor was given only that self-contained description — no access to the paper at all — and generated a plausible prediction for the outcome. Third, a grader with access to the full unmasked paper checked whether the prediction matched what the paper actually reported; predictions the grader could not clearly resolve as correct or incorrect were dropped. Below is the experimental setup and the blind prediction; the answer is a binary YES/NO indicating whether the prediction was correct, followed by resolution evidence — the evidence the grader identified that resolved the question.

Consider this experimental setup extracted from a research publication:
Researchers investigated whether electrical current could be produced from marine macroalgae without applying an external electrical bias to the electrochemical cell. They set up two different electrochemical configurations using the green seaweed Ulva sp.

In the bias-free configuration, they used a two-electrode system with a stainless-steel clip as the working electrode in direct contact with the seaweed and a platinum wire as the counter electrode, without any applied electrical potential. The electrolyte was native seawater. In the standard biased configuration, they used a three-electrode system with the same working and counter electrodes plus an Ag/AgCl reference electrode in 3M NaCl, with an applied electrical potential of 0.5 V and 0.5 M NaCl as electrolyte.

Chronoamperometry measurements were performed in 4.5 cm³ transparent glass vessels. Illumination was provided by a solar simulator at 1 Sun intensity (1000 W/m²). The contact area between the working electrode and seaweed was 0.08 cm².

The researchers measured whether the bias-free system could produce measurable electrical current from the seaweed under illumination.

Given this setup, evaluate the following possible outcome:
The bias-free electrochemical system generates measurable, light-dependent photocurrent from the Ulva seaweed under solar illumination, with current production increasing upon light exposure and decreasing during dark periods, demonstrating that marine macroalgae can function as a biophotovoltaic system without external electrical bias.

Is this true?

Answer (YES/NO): YES